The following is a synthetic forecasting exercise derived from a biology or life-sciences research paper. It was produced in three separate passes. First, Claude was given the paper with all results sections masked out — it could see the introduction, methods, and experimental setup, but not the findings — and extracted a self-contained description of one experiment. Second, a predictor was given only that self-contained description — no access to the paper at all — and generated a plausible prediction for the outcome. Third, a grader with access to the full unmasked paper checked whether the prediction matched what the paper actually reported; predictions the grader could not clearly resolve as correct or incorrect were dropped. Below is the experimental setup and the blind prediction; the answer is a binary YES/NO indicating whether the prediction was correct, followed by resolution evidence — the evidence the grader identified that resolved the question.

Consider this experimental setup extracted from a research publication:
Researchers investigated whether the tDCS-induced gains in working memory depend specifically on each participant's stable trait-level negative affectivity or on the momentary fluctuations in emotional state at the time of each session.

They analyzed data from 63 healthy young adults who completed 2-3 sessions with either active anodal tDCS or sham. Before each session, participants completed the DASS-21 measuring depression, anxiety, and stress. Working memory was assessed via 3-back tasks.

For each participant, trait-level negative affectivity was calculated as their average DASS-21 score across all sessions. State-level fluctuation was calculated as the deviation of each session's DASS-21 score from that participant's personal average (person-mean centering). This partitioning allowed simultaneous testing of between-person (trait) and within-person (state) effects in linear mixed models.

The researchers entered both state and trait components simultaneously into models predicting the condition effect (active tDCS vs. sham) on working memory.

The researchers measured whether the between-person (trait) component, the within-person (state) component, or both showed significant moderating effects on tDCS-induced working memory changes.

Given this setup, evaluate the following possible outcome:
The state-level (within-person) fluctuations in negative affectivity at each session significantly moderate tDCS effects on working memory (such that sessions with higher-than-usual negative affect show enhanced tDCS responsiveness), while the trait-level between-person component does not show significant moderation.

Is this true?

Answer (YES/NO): NO